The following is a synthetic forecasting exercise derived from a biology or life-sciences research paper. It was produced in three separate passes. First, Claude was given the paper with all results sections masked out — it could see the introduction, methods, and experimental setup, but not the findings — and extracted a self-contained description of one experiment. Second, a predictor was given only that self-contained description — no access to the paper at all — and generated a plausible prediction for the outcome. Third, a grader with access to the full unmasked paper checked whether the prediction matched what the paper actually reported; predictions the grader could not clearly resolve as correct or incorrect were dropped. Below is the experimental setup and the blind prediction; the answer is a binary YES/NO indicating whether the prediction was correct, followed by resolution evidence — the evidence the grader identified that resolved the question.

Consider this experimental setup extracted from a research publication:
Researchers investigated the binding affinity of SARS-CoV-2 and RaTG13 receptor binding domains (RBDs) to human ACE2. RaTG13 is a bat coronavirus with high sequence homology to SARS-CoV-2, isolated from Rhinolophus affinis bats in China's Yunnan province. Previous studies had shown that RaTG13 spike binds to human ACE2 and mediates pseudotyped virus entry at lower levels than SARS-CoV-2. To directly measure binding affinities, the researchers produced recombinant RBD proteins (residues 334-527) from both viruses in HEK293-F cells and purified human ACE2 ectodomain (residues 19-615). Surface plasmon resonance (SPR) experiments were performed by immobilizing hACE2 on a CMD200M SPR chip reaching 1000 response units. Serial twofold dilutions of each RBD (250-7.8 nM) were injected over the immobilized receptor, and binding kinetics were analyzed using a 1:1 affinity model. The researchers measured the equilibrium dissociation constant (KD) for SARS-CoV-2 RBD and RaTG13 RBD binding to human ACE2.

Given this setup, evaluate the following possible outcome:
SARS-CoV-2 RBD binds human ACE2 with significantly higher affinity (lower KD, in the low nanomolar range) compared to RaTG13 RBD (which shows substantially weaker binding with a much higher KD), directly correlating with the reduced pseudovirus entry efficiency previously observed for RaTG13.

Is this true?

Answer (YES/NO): NO